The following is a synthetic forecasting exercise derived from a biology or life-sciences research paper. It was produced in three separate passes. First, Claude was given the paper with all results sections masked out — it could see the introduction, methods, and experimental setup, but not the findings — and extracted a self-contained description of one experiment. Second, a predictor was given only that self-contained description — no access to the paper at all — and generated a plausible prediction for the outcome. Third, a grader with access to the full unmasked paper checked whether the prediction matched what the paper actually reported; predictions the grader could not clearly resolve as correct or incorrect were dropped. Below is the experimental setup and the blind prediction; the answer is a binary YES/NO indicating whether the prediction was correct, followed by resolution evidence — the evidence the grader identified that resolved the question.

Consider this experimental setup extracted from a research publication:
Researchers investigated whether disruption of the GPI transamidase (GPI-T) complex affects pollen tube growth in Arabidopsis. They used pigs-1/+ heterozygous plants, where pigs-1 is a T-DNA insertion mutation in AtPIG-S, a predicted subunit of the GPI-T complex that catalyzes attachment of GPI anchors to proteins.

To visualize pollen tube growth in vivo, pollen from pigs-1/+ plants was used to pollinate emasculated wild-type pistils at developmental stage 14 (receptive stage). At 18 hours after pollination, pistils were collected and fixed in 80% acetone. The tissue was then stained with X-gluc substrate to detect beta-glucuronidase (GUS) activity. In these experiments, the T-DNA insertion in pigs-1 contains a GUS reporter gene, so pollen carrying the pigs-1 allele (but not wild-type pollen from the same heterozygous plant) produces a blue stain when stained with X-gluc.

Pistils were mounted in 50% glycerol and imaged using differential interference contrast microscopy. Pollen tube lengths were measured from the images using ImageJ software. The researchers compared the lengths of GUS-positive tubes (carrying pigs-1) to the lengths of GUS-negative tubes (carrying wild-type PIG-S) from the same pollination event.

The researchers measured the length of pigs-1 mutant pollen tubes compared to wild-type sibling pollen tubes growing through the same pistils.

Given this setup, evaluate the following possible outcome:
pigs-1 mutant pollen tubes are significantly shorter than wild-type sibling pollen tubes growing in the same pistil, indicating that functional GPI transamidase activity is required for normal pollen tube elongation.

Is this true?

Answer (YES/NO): YES